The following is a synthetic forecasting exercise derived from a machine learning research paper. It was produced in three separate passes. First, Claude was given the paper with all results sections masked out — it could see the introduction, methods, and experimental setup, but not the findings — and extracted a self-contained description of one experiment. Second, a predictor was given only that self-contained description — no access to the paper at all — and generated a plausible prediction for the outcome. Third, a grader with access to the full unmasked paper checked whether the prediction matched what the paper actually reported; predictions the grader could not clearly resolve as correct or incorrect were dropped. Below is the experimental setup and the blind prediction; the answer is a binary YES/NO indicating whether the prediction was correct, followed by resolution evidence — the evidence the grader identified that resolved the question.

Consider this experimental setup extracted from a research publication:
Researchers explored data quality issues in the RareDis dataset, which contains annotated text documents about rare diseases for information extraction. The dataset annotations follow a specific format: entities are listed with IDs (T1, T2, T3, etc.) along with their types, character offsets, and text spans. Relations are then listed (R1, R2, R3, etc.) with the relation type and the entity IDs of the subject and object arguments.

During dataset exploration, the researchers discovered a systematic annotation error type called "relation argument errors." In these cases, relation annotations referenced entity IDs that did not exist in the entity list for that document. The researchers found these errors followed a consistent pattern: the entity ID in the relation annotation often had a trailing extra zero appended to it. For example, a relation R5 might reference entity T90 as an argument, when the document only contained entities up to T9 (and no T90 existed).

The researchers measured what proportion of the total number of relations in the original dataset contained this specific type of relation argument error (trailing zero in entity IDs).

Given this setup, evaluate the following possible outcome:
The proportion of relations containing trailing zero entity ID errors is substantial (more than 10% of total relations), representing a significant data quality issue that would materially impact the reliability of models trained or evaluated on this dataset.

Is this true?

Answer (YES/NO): NO